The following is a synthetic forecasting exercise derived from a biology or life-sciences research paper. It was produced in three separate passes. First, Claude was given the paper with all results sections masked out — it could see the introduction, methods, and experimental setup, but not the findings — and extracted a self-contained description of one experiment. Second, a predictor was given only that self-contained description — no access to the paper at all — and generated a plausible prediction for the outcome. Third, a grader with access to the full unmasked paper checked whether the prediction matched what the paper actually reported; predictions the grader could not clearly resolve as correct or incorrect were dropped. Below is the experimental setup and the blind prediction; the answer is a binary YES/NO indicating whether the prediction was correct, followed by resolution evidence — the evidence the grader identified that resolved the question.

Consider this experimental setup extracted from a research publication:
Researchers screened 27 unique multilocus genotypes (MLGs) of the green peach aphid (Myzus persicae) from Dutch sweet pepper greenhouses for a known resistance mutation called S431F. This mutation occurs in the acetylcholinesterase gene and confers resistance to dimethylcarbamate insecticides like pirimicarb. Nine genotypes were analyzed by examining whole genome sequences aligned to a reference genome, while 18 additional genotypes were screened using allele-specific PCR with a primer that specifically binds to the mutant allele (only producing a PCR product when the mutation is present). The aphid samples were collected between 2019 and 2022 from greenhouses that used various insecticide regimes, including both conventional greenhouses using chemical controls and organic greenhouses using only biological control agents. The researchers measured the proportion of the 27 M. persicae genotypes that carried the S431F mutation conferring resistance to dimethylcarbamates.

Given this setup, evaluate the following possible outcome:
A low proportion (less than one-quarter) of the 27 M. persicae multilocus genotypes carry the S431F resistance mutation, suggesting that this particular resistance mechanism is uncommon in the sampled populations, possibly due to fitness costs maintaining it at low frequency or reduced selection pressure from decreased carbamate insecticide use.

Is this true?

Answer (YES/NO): NO